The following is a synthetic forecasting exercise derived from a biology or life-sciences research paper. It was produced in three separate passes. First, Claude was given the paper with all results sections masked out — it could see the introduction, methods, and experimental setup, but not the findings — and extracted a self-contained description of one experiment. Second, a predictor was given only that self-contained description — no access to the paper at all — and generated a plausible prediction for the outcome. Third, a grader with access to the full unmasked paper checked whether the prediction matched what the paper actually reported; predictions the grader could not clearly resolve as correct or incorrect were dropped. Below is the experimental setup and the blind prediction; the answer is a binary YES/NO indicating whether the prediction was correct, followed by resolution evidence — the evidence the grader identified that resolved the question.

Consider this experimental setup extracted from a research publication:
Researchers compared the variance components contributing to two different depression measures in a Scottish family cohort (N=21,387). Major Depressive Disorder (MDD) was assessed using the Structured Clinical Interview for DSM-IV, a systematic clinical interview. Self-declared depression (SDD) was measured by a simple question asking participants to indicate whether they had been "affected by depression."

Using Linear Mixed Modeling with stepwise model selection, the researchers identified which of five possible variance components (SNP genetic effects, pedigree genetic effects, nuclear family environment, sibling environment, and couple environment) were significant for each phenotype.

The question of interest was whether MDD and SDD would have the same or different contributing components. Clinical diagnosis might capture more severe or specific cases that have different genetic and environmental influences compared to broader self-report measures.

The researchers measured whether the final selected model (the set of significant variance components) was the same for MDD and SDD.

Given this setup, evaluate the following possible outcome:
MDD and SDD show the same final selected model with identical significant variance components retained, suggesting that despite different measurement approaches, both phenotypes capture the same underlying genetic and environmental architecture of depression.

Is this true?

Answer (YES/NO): NO